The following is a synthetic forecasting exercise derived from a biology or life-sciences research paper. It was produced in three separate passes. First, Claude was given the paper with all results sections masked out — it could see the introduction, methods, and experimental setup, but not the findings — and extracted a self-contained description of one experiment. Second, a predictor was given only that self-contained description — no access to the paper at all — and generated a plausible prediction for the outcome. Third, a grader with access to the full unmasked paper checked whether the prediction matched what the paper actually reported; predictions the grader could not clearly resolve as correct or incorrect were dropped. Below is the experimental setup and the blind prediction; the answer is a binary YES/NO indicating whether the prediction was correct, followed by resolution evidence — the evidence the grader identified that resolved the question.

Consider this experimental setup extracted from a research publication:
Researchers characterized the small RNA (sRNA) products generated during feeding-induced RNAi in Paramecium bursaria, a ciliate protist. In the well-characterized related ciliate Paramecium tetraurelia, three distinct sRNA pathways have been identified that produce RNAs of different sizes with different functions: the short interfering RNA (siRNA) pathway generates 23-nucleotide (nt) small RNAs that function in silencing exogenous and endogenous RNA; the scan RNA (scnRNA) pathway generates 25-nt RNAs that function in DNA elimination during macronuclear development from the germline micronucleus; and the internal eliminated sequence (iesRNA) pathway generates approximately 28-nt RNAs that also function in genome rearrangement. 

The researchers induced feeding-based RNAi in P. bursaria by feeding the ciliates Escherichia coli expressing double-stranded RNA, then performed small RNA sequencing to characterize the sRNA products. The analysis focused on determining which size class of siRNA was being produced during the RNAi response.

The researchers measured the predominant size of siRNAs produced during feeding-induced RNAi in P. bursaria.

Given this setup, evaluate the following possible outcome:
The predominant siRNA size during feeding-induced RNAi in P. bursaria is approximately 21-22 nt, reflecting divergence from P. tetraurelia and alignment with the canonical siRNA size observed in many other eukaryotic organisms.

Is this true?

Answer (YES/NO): NO